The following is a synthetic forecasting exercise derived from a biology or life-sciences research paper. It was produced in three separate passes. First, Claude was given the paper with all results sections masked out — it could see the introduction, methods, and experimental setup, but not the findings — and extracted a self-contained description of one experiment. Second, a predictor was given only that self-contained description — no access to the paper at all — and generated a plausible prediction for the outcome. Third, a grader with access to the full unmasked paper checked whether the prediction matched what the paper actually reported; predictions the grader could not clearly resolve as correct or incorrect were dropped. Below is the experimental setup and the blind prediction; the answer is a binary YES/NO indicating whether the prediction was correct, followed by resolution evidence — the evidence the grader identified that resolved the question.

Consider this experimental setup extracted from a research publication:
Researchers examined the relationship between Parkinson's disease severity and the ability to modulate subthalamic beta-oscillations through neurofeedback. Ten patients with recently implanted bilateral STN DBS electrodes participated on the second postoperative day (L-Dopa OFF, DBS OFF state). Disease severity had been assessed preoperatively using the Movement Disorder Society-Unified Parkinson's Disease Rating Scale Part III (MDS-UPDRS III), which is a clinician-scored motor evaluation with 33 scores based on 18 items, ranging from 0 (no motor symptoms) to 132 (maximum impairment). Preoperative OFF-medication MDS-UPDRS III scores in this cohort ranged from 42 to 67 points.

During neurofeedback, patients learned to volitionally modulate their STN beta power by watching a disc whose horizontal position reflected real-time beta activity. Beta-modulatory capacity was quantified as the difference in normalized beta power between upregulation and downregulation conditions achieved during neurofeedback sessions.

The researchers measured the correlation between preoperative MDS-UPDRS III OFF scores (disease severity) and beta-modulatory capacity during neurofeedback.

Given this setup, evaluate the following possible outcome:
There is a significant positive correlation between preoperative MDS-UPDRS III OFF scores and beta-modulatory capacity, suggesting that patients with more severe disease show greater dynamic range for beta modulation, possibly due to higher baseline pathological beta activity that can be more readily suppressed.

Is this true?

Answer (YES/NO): YES